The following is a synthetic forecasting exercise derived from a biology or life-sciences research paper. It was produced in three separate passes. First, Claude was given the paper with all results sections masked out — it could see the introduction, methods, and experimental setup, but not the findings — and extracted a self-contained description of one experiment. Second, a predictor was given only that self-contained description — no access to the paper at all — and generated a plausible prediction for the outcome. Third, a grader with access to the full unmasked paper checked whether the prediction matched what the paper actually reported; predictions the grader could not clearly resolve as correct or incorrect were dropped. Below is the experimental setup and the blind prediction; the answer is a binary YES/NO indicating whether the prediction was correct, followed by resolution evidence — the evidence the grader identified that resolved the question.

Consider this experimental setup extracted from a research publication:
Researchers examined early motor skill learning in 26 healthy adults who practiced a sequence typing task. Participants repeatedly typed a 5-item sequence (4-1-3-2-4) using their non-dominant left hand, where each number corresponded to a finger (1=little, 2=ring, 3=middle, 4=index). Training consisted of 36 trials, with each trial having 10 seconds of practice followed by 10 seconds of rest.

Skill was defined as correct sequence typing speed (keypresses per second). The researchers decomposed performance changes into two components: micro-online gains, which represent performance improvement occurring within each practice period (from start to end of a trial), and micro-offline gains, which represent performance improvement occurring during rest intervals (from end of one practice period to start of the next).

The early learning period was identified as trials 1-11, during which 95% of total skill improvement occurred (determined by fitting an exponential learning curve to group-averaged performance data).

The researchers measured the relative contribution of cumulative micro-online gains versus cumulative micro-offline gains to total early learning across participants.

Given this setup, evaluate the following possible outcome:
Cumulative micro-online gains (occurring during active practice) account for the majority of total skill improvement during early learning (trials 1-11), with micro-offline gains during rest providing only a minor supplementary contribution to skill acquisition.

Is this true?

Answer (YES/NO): NO